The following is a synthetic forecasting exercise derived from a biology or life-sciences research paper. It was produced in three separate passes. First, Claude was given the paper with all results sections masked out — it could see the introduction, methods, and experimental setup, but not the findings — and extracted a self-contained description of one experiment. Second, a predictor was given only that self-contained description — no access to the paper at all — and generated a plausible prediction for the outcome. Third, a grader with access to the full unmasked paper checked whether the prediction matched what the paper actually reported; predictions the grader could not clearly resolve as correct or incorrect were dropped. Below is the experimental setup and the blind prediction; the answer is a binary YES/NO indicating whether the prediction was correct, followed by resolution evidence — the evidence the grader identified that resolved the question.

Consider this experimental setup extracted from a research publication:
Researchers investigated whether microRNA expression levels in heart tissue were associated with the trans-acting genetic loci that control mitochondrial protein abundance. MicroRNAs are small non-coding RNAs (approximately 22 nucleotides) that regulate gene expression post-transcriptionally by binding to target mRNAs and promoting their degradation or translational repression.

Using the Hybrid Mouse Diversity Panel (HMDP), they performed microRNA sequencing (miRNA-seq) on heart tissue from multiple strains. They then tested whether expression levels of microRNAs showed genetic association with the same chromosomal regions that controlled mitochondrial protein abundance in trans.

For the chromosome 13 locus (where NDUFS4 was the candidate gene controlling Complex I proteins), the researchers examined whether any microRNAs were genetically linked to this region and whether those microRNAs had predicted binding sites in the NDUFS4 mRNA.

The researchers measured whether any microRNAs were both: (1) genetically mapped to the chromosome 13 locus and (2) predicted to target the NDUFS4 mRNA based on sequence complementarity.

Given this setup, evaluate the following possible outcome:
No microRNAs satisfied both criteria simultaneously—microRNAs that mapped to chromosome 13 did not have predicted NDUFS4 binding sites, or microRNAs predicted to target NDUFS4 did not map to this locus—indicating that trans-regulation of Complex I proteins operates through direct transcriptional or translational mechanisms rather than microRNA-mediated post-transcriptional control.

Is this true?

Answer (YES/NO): NO